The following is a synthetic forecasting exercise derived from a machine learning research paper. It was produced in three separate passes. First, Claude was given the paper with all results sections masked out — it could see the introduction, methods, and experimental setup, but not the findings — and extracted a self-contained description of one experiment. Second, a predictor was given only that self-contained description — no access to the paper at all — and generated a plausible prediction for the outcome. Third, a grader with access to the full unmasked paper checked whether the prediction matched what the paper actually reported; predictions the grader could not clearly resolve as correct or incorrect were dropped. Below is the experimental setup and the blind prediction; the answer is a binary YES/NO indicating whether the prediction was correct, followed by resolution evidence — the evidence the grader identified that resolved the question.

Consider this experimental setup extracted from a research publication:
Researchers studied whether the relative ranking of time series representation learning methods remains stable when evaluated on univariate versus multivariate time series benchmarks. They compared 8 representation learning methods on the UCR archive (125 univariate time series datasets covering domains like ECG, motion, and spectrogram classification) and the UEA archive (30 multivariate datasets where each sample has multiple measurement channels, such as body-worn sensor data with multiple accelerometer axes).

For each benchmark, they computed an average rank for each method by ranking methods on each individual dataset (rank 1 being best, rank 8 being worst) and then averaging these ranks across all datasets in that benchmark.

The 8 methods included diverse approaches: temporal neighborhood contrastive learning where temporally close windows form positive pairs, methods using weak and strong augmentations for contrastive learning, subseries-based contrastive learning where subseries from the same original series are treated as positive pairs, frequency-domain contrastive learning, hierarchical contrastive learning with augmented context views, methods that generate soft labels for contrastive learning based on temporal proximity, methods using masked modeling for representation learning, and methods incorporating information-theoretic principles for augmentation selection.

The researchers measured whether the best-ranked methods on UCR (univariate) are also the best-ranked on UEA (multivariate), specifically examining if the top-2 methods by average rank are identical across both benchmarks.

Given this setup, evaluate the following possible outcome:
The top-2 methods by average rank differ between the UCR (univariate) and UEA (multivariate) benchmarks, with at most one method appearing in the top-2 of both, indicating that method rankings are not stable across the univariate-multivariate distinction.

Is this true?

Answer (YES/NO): NO